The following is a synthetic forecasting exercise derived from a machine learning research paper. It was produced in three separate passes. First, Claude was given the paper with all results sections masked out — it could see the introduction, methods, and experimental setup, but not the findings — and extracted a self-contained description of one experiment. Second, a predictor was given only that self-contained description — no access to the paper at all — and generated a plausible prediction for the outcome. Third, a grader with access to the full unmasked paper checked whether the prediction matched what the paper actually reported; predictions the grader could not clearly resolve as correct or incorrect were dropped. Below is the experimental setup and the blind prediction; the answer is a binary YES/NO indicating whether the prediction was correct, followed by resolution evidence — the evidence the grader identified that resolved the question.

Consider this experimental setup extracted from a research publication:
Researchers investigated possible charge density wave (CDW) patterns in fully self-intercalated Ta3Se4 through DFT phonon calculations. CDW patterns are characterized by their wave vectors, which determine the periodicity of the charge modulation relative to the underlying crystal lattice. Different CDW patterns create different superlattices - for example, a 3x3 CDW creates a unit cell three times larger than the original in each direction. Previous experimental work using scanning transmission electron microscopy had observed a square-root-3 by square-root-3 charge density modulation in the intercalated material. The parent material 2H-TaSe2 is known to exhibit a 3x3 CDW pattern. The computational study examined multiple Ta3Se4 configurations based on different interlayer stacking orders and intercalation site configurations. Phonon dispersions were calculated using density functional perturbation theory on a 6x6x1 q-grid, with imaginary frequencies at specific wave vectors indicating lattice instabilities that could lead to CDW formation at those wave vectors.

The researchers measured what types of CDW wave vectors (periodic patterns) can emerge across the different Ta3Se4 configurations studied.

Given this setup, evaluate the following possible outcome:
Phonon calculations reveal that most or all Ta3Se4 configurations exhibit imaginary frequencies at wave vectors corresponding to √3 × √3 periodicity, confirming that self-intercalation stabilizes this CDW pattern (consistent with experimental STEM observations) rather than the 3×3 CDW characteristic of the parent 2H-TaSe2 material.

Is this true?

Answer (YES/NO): NO